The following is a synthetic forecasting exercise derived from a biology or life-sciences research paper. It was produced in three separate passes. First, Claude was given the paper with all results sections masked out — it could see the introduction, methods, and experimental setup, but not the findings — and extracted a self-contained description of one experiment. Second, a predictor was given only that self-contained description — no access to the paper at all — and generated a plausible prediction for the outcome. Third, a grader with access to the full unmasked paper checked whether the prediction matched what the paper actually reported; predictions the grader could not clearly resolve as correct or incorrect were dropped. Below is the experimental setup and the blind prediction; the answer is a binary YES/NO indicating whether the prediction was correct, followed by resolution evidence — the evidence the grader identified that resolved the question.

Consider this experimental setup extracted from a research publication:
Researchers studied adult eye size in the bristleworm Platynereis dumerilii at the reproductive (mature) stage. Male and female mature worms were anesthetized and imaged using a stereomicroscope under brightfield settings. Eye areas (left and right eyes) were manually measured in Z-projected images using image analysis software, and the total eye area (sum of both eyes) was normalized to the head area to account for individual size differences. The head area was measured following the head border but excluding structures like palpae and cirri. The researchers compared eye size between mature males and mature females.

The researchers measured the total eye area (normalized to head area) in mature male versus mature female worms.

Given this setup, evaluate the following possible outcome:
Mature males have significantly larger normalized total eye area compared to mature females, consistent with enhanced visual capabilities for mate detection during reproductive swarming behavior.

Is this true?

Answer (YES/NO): YES